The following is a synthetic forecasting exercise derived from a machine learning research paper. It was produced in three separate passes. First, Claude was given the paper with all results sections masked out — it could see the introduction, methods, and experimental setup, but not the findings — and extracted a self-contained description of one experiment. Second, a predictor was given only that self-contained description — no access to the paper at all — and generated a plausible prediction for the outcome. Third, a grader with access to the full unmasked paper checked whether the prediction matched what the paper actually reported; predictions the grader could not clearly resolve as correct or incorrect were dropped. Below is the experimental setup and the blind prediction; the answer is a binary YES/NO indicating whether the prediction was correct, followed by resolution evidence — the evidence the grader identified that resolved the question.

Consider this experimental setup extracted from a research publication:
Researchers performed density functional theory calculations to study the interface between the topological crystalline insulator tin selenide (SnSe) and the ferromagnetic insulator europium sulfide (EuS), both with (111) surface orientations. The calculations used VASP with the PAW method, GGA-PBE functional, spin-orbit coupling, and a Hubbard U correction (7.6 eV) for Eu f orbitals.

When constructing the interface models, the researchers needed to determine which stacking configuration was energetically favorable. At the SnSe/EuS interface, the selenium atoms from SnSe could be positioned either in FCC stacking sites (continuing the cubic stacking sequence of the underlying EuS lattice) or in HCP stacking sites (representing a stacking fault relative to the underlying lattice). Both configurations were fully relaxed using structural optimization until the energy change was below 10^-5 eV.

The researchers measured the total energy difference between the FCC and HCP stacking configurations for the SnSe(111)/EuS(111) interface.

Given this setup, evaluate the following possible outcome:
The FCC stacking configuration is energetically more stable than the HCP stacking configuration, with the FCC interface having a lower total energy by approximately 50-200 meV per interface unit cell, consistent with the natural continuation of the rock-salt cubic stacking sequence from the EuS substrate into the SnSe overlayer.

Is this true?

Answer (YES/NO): NO